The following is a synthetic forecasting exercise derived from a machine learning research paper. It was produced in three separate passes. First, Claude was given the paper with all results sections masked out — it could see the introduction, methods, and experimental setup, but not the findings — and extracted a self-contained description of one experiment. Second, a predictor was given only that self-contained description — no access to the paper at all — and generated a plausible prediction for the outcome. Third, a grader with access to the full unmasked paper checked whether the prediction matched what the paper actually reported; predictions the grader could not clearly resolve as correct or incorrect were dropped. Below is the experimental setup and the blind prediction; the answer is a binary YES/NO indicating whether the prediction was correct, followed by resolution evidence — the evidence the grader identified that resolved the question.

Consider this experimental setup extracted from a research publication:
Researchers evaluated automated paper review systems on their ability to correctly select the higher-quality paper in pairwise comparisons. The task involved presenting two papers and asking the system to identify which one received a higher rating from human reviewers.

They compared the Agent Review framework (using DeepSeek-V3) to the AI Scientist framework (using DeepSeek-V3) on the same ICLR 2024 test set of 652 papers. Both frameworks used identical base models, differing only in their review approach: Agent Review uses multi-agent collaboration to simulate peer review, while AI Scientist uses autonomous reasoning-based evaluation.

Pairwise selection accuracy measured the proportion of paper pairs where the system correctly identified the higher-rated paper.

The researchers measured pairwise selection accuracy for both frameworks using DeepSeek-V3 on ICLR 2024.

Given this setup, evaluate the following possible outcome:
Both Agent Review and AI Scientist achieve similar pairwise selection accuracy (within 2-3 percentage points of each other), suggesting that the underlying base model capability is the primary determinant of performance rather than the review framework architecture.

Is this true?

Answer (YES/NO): YES